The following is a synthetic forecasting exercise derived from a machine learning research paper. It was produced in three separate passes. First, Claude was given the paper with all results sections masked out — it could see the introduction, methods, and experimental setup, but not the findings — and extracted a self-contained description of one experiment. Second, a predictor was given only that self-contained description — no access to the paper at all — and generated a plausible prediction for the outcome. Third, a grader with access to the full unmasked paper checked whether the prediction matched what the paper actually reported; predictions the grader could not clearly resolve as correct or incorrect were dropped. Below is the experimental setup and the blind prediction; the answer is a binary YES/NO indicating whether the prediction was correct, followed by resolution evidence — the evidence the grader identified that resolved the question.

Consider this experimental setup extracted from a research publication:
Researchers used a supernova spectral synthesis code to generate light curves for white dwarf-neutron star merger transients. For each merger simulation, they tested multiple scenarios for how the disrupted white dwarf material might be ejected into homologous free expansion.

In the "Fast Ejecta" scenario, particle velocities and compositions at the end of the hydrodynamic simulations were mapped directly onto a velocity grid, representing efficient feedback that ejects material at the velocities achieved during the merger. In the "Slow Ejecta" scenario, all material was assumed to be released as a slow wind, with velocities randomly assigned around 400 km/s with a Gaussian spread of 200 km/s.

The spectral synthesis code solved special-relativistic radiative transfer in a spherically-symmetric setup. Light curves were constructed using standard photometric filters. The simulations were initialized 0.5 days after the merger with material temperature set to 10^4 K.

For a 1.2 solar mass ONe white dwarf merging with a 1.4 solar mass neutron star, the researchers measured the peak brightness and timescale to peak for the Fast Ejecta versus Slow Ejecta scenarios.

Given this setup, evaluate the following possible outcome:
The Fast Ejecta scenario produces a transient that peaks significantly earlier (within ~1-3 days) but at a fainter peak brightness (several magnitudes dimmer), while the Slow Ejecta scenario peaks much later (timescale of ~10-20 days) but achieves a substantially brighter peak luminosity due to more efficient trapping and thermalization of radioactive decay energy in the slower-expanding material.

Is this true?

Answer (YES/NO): NO